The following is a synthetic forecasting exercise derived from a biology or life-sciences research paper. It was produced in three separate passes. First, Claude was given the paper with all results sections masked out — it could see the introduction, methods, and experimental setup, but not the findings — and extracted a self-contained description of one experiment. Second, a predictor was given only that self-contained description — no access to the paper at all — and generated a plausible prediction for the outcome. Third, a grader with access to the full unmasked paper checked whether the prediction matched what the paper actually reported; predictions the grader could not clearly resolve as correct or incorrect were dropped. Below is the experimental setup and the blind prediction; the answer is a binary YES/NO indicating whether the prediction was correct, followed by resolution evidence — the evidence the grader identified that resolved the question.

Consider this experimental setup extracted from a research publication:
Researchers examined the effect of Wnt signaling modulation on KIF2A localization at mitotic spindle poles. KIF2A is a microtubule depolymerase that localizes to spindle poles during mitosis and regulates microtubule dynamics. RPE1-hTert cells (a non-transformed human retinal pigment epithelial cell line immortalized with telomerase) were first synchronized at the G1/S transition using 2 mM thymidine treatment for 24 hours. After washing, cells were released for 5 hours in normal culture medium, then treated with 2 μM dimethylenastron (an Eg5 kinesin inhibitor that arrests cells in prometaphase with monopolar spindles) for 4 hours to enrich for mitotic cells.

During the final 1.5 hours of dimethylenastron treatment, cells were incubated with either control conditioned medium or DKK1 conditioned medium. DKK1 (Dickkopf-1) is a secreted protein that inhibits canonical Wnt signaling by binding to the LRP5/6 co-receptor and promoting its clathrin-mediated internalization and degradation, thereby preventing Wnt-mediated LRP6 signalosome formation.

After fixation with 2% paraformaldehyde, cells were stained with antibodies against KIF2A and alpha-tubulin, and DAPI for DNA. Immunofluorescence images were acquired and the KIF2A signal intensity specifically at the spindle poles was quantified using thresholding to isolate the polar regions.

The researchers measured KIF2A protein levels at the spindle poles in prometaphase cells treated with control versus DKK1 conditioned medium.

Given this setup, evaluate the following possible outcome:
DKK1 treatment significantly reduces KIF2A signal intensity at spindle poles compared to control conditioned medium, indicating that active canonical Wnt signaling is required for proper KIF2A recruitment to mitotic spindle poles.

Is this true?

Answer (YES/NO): YES